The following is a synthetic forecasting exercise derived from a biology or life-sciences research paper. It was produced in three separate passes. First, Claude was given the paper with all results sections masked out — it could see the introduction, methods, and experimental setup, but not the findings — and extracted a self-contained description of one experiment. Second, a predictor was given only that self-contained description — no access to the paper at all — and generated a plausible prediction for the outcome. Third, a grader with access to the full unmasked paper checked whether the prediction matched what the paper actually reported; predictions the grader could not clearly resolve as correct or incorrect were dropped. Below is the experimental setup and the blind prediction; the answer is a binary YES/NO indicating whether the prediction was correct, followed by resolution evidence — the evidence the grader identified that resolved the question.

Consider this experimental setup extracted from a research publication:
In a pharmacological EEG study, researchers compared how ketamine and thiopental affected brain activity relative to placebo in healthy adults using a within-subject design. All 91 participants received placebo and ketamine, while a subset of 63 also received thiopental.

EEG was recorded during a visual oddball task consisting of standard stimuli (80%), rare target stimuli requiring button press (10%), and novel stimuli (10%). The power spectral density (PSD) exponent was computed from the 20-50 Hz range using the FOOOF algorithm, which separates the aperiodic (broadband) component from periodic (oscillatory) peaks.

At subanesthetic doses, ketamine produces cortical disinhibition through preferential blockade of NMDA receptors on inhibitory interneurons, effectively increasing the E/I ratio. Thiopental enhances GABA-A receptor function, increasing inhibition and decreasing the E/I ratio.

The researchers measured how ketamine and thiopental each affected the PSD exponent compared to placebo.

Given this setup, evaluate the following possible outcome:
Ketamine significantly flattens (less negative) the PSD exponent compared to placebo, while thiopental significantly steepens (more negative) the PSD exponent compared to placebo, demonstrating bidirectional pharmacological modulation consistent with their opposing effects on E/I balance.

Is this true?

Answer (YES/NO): YES